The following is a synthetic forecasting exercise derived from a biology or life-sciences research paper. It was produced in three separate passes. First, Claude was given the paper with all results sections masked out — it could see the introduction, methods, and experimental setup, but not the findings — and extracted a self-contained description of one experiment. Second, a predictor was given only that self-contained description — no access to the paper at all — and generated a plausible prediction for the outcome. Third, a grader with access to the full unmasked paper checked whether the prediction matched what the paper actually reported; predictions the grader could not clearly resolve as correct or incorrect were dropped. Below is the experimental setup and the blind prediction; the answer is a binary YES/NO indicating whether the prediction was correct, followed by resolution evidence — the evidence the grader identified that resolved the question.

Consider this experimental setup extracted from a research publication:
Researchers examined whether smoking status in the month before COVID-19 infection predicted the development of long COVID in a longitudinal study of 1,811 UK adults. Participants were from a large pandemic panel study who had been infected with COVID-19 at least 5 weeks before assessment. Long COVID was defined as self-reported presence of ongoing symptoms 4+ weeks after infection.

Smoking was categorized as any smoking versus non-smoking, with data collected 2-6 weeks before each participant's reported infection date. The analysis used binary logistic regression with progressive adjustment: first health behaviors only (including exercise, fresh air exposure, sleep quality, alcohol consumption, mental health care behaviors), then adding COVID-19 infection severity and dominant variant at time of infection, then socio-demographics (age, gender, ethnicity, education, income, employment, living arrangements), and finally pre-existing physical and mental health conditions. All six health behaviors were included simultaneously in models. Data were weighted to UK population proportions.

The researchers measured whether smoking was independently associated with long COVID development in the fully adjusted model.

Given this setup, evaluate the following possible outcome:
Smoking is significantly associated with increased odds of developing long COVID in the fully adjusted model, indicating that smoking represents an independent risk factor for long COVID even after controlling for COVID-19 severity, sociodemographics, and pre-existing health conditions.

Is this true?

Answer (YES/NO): NO